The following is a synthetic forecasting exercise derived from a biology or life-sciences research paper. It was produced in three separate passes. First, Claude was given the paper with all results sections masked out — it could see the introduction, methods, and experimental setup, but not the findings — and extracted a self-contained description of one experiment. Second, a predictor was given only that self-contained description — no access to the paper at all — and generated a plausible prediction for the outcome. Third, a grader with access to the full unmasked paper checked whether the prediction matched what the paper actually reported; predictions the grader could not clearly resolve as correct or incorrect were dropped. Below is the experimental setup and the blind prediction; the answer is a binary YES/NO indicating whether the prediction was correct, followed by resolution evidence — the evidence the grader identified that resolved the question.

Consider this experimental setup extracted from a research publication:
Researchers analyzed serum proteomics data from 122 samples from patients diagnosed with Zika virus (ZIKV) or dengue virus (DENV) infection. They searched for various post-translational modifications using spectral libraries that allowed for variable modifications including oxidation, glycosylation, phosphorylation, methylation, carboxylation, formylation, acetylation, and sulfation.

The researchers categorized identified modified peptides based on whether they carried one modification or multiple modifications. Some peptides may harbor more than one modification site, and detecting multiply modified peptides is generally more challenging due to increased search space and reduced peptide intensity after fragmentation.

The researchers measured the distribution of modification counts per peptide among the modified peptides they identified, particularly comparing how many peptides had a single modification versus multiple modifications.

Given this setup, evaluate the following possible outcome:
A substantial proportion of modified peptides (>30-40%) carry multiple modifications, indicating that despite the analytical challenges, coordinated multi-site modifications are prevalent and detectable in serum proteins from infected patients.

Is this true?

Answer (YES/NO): NO